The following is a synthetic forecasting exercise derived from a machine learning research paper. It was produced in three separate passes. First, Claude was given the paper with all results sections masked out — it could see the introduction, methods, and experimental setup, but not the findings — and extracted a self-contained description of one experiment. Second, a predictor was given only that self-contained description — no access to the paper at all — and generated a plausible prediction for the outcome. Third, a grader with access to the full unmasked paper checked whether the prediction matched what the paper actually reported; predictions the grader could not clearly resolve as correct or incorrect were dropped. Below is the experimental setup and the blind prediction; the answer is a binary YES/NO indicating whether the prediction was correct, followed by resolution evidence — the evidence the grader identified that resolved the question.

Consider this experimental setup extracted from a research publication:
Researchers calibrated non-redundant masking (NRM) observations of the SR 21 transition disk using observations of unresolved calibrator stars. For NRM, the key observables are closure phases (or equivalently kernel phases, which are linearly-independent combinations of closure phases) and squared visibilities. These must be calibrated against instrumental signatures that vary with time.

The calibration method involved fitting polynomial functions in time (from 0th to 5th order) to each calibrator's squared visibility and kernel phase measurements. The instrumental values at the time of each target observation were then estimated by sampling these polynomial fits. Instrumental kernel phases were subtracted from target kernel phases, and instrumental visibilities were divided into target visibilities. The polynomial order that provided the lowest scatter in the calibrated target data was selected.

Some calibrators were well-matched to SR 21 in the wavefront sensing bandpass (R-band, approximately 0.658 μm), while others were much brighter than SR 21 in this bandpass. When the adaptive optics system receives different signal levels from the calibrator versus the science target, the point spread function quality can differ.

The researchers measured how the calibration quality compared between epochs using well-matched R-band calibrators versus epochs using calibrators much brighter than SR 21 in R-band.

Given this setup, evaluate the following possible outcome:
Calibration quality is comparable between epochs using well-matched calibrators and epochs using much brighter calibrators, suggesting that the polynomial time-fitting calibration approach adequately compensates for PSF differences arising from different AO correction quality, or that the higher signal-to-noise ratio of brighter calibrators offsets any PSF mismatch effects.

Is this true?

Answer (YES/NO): NO